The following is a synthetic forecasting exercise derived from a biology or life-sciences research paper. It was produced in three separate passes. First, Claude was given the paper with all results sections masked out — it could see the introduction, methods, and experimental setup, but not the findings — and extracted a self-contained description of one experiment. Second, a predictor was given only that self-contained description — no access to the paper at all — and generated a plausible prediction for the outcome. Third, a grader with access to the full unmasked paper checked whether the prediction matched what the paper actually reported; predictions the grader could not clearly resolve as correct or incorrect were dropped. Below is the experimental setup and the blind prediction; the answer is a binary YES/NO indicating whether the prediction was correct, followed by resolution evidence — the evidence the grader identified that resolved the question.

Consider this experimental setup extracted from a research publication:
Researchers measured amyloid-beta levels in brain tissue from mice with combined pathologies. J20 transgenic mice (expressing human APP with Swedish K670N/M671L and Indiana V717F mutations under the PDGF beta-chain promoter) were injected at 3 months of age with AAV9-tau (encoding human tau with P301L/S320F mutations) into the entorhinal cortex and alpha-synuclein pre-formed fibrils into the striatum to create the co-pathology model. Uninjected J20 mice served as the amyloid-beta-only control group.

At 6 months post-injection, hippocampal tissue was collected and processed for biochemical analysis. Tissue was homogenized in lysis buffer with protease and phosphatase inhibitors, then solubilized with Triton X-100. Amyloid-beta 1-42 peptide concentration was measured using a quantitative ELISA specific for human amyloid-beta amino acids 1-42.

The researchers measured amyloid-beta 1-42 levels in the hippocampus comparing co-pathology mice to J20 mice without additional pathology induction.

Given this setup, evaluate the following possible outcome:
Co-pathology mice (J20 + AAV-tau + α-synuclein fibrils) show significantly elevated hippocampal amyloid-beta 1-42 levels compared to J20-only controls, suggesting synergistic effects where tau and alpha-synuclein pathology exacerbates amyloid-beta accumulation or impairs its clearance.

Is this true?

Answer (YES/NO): NO